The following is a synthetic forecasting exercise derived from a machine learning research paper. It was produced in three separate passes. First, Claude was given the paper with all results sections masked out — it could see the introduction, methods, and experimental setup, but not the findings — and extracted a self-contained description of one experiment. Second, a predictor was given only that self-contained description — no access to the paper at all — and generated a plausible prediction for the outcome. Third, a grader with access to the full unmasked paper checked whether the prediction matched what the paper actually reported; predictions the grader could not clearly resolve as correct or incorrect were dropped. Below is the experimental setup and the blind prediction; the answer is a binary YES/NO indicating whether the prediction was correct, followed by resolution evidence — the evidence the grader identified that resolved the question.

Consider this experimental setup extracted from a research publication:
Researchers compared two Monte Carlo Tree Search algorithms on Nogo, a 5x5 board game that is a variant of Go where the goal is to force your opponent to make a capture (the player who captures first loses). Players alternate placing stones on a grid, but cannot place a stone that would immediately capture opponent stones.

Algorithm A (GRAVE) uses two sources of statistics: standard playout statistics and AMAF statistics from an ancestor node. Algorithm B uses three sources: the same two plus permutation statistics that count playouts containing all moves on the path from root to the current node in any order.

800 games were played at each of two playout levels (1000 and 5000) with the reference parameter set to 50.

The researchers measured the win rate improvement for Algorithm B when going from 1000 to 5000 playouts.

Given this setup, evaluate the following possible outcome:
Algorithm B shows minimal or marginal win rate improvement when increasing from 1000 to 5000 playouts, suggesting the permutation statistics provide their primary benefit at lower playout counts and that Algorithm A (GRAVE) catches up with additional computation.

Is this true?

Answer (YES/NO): NO